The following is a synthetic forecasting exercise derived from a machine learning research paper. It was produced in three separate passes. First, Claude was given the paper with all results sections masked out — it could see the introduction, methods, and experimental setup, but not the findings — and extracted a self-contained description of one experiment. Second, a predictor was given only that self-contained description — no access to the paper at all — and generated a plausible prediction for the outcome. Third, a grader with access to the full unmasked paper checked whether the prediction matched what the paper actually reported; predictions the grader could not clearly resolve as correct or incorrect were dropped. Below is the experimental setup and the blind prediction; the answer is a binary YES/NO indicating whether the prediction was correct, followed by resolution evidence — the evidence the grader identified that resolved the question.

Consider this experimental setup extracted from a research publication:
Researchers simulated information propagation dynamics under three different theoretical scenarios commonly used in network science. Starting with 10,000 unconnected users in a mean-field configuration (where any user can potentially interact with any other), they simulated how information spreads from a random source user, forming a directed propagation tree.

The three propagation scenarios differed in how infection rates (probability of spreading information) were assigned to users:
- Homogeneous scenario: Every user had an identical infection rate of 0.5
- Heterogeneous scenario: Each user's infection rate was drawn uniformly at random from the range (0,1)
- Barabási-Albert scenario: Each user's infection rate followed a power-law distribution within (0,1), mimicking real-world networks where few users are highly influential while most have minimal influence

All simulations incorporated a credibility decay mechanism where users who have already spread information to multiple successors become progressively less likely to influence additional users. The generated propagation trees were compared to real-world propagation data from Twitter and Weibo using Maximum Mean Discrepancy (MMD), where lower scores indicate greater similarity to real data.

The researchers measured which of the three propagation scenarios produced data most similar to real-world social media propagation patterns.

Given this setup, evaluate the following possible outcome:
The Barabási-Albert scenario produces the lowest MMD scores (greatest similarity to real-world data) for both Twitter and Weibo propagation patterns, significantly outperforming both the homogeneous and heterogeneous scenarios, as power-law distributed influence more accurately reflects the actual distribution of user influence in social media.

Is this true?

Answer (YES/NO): YES